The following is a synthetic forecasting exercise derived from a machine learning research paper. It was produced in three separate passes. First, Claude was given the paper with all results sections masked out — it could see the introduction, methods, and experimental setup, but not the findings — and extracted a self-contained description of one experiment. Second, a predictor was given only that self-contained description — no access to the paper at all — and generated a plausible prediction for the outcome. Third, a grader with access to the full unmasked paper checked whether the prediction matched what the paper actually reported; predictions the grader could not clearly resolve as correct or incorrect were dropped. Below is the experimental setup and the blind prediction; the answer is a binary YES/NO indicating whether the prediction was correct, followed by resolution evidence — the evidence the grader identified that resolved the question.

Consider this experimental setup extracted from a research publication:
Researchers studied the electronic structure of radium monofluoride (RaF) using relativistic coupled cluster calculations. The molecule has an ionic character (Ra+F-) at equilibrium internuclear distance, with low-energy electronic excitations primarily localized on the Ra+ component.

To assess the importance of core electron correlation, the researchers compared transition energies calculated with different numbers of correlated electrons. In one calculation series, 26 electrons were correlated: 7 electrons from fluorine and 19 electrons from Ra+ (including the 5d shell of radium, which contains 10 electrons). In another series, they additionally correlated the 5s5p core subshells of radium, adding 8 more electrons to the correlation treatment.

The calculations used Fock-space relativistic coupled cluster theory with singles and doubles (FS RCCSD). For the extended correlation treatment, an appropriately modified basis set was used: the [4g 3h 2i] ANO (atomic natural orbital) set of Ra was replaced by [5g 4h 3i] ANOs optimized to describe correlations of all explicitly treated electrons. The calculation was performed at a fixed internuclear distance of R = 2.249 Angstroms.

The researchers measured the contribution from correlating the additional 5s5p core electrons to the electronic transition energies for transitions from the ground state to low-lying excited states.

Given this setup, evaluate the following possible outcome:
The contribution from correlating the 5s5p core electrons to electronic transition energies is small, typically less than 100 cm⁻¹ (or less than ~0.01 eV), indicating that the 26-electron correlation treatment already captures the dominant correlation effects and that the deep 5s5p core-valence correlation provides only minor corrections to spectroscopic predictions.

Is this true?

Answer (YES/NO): YES